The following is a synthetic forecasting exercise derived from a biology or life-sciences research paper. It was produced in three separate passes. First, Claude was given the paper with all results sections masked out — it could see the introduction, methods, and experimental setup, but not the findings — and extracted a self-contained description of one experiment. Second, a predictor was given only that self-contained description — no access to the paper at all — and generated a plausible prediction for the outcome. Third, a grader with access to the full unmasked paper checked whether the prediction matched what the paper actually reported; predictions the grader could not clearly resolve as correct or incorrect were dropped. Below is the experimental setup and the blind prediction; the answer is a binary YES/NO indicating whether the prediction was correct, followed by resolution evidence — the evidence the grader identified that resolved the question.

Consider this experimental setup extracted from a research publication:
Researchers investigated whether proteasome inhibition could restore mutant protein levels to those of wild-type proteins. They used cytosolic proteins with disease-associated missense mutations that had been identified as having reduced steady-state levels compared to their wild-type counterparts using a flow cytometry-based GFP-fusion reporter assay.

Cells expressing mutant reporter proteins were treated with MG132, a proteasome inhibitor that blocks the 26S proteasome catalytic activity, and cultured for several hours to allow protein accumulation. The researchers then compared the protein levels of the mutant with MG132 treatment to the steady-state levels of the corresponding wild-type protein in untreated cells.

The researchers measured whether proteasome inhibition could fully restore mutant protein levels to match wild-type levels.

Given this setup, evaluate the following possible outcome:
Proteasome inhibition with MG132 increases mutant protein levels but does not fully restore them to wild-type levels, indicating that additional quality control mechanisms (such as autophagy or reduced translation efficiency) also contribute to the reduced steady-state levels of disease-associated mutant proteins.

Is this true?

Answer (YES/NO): YES